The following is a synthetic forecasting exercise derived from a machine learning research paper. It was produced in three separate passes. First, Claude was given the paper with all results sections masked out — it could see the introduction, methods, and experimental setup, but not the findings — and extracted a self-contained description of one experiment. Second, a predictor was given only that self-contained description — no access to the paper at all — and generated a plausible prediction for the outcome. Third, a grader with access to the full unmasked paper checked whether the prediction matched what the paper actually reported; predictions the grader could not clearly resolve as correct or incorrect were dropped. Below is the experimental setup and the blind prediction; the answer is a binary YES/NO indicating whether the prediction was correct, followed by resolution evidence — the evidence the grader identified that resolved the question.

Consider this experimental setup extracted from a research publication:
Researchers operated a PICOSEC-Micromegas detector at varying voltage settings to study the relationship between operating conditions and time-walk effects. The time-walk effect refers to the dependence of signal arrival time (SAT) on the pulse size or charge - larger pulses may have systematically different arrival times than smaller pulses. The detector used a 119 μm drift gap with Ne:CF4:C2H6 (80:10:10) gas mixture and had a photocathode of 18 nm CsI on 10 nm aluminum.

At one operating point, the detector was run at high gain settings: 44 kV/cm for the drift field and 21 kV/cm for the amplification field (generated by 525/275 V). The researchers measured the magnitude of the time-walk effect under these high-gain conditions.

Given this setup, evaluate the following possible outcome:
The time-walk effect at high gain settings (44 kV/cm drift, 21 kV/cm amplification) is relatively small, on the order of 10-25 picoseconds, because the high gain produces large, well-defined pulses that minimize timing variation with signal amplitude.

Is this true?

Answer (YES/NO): NO